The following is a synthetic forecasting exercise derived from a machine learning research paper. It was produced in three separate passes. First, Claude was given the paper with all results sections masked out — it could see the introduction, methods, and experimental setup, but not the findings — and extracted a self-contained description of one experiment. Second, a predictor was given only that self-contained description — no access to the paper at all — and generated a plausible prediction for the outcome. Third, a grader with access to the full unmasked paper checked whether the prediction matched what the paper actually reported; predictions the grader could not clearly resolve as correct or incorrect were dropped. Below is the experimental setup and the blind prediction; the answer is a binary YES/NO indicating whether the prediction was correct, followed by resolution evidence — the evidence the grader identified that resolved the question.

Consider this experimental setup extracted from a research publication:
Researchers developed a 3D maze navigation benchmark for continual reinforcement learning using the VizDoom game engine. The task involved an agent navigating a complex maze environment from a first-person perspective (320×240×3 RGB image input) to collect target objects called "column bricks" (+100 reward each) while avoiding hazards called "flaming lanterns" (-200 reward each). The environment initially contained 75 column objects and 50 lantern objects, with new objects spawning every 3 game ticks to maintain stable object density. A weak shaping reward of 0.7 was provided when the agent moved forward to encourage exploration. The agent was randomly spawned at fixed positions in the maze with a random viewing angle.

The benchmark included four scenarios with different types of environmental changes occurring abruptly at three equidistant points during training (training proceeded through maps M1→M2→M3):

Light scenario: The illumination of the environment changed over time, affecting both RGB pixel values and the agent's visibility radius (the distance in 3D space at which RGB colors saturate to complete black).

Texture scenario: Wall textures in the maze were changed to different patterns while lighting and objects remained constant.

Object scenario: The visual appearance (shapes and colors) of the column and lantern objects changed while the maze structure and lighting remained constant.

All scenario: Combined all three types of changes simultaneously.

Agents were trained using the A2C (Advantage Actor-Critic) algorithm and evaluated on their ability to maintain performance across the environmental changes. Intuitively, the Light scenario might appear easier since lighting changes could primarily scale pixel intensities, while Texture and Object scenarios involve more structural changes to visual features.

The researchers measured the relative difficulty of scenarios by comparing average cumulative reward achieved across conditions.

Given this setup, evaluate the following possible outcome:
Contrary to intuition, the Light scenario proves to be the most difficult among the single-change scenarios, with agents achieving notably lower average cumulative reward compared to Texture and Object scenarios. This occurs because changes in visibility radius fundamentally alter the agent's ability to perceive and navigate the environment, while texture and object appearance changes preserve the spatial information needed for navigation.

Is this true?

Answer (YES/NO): YES